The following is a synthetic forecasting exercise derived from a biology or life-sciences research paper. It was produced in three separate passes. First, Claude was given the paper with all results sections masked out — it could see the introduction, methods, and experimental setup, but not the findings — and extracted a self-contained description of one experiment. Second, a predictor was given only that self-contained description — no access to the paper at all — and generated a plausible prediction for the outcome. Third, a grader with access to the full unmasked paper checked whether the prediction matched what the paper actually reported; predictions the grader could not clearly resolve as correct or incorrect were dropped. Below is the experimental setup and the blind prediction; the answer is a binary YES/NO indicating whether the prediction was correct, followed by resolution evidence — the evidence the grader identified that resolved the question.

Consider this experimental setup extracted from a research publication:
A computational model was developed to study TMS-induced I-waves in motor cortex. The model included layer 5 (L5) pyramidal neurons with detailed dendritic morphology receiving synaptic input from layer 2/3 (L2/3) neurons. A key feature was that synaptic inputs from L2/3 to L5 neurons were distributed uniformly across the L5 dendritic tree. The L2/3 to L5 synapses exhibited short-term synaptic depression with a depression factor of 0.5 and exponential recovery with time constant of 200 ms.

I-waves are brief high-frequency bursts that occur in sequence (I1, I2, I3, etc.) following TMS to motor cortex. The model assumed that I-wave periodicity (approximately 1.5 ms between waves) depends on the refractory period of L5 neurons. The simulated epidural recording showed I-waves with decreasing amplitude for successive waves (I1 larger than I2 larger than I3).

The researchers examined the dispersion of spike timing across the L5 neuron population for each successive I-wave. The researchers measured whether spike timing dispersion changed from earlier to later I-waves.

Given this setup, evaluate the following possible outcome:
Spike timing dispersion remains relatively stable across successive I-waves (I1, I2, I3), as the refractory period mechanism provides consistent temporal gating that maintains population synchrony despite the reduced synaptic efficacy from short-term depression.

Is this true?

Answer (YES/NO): NO